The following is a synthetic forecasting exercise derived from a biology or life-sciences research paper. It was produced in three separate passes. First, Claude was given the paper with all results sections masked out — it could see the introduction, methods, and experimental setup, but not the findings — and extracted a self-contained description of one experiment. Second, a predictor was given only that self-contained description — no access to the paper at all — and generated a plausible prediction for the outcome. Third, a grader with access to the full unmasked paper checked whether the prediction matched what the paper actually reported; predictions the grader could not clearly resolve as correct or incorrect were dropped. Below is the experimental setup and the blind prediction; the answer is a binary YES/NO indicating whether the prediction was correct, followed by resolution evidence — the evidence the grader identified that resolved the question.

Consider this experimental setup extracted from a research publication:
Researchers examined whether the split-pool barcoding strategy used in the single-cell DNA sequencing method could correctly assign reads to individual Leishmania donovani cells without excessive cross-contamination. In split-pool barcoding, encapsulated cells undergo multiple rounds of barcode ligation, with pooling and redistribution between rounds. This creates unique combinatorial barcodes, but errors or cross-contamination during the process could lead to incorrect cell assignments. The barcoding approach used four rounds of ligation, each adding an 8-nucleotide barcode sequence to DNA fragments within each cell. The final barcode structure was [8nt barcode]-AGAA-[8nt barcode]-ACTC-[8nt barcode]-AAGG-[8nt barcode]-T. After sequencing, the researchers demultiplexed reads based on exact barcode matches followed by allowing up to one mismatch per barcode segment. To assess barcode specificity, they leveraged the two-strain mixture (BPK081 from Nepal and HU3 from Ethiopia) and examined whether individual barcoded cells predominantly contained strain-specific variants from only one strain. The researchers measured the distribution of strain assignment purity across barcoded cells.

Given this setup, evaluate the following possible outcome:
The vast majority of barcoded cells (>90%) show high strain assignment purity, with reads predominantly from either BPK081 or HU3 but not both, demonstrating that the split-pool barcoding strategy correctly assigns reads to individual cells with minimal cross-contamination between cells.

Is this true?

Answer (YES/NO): YES